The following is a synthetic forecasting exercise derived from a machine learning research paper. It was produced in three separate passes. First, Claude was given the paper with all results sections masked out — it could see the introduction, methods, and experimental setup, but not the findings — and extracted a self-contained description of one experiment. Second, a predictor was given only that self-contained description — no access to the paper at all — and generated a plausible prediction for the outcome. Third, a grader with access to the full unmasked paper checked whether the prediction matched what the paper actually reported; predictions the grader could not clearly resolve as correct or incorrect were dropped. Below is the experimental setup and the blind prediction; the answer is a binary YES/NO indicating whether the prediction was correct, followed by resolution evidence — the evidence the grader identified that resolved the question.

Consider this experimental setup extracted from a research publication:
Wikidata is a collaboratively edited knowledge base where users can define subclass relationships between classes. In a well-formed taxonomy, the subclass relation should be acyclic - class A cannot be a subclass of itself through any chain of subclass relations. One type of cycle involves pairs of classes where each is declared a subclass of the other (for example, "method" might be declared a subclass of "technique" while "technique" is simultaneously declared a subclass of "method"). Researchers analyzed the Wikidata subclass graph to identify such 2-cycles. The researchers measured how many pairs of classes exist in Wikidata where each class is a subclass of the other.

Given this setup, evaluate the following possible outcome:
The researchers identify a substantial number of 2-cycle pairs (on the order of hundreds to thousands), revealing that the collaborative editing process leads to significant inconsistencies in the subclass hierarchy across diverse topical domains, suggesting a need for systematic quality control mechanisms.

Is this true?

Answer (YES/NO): NO